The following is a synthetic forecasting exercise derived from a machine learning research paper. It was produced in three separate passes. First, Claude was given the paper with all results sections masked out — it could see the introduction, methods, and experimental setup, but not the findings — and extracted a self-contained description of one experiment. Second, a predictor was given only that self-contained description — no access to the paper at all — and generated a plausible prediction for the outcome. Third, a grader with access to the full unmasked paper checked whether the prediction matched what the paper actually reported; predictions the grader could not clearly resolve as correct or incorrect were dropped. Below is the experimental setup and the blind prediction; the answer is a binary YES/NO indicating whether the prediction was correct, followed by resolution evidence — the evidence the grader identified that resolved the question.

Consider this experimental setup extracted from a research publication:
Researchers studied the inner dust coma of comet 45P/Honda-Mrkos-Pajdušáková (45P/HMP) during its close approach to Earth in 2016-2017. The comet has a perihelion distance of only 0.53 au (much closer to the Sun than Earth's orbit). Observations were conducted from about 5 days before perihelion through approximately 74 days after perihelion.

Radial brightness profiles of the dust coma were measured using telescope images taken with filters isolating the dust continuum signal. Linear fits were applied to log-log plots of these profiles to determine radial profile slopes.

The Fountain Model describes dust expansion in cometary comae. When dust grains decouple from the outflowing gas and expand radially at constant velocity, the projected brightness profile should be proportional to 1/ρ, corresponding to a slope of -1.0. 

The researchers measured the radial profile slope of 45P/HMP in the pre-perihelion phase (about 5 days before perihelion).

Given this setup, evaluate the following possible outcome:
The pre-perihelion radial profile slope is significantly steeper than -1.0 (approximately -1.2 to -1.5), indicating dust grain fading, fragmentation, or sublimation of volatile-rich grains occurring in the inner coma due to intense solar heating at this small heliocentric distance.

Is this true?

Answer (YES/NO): NO